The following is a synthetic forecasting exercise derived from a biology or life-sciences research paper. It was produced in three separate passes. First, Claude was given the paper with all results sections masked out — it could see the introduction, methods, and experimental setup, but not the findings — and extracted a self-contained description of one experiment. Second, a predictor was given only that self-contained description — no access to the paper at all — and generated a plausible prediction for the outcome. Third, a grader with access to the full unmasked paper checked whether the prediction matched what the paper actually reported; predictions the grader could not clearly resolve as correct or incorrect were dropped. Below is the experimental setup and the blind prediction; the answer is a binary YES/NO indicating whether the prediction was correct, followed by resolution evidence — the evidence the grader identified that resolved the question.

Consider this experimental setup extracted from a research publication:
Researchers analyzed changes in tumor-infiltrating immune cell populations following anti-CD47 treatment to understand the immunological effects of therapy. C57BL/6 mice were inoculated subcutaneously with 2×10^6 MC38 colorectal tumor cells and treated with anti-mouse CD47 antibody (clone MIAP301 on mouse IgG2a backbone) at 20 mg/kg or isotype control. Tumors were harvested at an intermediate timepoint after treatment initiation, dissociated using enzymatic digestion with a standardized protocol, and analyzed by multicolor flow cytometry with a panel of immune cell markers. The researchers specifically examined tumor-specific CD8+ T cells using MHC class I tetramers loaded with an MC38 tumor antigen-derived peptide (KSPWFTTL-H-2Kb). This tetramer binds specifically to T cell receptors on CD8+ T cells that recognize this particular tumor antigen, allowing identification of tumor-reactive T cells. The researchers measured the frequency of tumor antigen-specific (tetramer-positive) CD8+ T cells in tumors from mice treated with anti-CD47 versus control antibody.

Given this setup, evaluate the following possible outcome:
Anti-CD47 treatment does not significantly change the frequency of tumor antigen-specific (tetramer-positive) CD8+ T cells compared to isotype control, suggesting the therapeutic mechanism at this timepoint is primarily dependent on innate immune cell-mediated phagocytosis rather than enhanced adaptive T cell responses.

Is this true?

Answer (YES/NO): NO